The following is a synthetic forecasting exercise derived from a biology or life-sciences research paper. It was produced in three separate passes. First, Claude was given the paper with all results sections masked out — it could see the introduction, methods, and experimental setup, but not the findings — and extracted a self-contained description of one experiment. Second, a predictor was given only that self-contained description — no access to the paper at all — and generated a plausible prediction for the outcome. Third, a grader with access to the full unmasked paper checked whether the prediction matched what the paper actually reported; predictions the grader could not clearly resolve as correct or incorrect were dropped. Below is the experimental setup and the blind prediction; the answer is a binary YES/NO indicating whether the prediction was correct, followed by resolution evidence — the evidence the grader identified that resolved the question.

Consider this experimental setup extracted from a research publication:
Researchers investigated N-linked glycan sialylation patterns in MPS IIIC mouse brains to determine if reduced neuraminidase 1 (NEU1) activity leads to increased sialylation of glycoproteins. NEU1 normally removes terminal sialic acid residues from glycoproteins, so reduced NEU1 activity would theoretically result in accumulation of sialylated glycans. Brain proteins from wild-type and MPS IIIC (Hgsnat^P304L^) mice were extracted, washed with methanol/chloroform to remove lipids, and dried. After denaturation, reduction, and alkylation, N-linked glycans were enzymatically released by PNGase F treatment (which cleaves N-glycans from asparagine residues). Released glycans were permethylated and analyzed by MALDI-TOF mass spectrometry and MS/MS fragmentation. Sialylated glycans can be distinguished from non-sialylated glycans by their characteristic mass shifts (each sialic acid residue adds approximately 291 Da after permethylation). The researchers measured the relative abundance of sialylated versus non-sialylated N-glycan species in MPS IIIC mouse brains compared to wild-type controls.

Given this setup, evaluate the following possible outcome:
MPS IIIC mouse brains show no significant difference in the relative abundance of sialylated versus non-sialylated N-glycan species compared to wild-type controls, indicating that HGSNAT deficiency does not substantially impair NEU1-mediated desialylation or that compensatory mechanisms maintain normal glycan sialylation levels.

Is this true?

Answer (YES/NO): NO